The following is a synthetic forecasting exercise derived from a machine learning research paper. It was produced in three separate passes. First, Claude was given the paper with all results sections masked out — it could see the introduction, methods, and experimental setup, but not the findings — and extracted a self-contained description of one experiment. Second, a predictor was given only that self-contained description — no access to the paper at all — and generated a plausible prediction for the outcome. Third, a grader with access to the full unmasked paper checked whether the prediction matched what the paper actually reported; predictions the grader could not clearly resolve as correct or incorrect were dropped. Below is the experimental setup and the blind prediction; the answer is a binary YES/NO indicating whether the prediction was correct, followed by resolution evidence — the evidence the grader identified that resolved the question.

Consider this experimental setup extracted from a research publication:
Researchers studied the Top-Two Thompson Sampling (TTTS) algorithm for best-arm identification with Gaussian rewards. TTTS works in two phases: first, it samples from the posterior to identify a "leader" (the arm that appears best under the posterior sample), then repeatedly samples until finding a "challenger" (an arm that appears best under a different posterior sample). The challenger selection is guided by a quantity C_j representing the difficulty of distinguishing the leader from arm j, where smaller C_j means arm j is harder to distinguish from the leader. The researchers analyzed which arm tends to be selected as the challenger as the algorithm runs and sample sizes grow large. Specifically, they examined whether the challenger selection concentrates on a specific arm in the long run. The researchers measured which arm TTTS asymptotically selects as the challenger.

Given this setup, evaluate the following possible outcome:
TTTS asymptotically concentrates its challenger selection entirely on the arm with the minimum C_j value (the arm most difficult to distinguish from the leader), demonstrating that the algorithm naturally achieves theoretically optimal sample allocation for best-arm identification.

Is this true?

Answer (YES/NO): YES